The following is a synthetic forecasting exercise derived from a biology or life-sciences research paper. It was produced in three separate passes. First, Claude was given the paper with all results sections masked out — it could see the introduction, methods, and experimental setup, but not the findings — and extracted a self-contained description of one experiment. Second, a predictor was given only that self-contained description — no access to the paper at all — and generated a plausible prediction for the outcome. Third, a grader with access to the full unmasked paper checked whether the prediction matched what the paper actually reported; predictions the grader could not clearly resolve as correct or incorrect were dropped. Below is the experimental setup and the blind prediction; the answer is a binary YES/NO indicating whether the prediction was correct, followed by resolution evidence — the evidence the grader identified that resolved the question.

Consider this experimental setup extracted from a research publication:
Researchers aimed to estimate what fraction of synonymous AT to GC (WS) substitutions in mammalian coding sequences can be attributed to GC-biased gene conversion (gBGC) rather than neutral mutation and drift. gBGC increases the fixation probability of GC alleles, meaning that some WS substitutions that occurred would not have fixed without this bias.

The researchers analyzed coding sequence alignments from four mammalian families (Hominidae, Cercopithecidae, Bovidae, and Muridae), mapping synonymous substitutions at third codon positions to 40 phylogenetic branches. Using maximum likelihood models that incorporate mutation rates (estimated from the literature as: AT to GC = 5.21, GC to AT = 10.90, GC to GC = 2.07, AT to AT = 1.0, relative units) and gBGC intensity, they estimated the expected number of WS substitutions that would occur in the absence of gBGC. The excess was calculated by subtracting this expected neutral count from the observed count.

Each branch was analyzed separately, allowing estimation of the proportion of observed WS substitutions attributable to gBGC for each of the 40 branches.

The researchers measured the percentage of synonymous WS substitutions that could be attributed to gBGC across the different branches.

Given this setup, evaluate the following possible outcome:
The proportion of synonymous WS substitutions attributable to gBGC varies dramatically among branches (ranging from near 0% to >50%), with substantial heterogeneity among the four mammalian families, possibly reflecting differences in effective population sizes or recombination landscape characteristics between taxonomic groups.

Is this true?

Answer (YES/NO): NO